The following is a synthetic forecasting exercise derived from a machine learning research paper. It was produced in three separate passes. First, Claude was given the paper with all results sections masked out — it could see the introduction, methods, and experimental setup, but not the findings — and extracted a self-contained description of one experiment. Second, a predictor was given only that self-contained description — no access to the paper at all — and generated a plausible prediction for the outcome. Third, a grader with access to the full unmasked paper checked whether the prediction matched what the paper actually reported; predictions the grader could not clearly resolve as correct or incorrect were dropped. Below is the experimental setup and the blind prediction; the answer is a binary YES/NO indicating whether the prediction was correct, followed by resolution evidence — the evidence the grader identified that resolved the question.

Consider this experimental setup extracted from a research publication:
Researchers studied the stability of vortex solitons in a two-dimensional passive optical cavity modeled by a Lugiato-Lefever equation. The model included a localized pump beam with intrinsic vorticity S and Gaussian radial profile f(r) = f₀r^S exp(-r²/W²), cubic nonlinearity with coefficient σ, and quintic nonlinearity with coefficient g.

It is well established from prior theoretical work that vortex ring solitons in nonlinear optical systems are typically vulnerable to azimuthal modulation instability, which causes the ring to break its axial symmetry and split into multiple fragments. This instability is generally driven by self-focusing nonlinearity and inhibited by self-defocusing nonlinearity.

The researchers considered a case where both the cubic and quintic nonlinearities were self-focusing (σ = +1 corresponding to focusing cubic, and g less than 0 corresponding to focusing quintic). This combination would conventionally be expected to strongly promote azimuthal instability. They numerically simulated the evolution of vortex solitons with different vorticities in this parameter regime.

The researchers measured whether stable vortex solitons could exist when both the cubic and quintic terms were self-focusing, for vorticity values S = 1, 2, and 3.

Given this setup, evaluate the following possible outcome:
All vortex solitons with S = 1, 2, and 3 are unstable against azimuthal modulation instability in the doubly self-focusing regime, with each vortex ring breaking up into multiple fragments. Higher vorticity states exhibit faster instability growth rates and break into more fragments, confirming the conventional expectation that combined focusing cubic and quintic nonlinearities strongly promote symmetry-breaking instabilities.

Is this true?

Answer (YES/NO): NO